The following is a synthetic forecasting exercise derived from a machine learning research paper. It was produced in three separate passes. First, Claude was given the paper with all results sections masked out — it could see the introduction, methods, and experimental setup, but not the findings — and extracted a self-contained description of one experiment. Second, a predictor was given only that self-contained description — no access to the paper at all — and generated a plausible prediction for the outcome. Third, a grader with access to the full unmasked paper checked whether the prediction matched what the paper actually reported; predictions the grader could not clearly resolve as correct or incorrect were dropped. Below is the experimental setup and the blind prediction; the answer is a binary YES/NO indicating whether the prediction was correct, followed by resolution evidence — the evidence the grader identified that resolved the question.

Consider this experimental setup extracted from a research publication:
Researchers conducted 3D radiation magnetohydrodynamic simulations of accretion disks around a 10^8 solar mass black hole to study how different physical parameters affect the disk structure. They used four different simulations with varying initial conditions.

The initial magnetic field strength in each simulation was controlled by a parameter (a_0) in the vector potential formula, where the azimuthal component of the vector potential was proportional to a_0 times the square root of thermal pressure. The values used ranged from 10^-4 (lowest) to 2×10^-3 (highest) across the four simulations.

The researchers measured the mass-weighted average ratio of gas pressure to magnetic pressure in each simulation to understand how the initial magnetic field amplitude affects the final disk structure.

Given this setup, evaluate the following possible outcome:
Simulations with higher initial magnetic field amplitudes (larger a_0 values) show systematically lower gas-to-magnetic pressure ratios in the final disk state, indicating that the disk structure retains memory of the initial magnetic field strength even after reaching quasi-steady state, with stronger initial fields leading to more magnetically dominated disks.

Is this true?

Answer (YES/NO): NO